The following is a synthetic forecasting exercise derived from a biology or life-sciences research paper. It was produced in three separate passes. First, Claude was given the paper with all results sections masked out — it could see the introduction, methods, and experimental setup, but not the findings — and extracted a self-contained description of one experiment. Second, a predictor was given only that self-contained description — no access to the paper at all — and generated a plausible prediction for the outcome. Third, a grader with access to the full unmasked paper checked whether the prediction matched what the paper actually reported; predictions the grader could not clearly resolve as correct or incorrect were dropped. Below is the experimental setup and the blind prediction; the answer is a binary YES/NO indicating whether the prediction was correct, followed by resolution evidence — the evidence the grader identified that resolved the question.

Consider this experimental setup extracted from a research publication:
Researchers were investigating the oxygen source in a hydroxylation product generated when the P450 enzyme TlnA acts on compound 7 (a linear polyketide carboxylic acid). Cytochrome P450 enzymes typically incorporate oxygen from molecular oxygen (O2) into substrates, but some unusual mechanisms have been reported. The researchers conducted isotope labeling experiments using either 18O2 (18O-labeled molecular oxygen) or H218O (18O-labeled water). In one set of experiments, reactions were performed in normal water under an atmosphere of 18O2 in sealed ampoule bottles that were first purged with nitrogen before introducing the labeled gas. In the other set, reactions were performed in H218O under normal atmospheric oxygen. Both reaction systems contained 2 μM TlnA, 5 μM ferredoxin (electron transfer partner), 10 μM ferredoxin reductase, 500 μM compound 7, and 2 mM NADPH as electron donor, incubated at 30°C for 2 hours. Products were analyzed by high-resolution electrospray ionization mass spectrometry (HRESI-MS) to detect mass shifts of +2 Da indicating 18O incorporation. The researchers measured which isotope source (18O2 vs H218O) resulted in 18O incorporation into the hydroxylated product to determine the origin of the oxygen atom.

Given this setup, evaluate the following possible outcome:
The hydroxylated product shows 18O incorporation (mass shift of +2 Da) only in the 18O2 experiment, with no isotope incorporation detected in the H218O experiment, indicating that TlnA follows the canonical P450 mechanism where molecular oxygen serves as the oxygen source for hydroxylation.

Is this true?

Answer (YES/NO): YES